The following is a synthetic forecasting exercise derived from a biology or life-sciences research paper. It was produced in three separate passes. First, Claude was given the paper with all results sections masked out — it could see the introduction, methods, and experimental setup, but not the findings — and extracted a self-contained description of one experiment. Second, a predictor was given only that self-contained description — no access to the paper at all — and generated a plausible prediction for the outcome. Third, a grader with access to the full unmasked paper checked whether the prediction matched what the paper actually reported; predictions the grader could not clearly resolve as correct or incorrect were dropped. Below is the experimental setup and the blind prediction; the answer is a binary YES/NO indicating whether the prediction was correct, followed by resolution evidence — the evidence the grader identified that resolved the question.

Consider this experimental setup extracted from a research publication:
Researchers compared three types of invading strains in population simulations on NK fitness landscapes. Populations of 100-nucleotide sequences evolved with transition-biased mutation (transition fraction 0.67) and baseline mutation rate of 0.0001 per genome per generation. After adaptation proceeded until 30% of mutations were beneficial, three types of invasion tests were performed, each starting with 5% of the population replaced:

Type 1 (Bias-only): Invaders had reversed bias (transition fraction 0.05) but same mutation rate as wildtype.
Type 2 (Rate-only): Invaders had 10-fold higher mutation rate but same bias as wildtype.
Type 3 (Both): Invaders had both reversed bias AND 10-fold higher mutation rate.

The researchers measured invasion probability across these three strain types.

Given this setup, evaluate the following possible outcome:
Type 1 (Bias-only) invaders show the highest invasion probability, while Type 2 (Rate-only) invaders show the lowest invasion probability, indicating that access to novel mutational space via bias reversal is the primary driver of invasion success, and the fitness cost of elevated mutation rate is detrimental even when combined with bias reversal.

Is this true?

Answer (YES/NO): NO